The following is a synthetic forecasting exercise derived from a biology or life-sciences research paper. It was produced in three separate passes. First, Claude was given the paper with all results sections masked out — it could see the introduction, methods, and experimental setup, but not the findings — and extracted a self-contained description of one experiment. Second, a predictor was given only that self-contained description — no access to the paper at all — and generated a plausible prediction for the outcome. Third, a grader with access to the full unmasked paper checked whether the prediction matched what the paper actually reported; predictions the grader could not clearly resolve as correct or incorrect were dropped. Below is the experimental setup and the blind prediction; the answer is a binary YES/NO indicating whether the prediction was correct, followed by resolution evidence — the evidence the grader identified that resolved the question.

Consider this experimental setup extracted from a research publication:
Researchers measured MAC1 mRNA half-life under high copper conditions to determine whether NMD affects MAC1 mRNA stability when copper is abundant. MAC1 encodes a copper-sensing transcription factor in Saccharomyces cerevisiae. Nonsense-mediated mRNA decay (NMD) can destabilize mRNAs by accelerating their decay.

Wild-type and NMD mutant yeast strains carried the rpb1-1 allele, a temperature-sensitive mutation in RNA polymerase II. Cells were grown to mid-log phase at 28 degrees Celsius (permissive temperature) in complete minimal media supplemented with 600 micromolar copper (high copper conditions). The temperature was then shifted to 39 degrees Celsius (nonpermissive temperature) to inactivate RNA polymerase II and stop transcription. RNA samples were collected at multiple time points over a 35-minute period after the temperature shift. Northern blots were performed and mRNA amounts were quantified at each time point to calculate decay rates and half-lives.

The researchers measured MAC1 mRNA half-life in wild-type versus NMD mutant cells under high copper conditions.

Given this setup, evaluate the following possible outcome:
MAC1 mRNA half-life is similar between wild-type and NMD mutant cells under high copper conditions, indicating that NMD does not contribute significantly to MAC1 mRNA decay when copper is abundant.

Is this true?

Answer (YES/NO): YES